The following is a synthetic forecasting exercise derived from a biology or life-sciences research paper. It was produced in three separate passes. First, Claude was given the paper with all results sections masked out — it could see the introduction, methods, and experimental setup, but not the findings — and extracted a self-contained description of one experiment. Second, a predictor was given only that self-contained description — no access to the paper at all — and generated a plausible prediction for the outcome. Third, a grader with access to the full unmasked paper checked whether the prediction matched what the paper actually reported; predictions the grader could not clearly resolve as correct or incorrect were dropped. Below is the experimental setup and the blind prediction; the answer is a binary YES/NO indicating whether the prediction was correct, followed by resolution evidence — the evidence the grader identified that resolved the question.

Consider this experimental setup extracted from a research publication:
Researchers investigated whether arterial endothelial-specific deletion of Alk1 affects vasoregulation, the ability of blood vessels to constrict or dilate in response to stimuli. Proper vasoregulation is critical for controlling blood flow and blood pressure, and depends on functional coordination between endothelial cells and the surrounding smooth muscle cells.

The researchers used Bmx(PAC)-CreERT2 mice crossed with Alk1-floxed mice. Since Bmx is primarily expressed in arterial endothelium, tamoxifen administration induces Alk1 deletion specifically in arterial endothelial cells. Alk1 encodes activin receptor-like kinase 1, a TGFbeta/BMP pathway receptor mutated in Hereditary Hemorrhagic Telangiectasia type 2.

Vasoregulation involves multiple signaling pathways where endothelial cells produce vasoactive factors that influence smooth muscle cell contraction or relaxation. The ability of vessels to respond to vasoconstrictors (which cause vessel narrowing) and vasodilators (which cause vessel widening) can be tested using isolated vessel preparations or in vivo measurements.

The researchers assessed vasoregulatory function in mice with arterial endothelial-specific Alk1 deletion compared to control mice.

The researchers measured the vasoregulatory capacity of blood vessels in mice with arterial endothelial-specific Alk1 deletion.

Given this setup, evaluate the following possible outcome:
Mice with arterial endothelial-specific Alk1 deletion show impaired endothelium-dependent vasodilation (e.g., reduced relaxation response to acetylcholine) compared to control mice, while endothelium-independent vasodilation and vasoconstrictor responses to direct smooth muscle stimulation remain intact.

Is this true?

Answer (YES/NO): NO